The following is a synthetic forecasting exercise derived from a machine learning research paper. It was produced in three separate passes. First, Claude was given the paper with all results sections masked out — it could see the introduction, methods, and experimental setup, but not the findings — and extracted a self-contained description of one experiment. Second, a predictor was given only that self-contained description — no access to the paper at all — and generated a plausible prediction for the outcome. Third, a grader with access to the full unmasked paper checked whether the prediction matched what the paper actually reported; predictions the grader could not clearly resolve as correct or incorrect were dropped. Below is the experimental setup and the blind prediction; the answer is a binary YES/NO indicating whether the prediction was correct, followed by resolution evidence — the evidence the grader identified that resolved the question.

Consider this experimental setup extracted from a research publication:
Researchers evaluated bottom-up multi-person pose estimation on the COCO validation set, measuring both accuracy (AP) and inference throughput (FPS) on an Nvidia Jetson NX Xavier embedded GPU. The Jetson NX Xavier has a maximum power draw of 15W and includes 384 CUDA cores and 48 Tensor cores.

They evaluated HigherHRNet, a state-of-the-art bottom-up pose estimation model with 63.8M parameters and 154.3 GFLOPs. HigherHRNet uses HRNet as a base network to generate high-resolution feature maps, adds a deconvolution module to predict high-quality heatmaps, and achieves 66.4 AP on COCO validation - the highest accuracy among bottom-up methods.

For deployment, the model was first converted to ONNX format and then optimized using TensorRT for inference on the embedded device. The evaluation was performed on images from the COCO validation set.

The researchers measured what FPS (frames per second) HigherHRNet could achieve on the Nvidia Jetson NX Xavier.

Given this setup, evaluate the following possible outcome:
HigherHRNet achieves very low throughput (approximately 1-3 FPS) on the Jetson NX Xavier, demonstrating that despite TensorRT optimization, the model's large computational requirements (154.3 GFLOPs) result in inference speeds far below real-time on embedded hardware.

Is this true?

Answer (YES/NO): NO